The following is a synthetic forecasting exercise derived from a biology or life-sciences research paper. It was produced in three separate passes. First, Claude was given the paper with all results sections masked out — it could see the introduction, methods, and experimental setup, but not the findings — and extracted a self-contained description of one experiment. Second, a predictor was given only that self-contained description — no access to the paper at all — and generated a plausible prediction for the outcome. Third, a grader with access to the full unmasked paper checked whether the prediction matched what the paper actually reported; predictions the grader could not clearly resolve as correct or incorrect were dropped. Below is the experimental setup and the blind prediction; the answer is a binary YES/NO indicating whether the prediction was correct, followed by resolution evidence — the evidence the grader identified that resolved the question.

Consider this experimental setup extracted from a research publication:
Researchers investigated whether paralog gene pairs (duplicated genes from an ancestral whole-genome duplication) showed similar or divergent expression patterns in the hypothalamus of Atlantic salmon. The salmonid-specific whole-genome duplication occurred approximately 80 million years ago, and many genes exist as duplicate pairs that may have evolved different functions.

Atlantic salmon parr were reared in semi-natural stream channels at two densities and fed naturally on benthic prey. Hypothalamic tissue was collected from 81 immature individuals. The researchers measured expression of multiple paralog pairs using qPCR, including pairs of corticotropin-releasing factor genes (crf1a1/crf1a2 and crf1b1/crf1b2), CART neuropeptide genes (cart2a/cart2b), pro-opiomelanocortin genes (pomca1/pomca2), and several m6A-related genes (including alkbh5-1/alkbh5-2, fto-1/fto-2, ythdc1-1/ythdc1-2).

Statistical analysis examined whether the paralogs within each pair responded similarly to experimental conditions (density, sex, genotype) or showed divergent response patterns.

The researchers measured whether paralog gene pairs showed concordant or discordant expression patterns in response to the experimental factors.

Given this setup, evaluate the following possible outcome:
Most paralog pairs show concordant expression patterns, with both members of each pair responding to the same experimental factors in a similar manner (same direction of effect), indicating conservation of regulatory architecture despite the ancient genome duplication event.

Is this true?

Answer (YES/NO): NO